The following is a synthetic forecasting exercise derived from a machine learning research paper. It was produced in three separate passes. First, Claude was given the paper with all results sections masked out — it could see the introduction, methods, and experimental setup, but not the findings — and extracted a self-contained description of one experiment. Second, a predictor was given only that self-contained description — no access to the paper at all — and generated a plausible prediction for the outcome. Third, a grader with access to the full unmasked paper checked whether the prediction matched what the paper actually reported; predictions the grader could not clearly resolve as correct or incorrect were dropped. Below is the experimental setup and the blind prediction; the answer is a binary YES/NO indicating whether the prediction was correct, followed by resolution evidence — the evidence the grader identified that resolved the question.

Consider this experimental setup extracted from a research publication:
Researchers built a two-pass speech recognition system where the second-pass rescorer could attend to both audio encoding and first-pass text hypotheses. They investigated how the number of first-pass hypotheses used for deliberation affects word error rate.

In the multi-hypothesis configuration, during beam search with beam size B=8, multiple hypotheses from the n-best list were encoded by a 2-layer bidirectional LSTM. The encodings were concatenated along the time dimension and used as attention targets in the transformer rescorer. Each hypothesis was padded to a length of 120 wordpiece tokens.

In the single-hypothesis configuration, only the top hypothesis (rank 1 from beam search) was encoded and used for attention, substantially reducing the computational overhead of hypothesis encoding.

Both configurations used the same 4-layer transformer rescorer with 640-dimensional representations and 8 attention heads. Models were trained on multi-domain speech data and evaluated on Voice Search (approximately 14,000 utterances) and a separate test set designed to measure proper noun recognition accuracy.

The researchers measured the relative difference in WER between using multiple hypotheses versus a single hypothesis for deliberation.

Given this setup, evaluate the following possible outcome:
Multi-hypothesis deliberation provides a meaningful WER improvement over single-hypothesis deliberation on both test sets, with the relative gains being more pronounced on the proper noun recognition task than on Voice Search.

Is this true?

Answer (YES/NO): NO